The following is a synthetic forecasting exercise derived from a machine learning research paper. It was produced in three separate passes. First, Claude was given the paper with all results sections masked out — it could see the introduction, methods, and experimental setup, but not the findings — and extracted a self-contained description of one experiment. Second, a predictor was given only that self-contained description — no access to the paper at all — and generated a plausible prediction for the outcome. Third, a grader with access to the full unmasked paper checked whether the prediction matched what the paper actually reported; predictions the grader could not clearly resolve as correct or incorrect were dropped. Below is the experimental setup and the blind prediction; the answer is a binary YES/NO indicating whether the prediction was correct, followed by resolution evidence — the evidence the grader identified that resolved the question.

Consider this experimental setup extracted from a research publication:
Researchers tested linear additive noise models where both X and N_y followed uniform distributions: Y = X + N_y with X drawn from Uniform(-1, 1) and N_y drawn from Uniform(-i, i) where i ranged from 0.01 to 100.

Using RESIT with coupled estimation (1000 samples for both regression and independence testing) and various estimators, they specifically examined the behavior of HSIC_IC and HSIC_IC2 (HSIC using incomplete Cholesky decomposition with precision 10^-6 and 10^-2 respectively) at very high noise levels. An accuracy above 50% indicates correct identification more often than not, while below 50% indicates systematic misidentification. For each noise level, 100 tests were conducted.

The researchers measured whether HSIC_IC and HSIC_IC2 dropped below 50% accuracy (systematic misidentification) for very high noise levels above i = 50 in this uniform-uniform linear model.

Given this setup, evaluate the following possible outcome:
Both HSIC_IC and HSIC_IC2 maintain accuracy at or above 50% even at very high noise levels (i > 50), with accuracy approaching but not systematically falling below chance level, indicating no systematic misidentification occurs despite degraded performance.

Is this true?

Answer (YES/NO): NO